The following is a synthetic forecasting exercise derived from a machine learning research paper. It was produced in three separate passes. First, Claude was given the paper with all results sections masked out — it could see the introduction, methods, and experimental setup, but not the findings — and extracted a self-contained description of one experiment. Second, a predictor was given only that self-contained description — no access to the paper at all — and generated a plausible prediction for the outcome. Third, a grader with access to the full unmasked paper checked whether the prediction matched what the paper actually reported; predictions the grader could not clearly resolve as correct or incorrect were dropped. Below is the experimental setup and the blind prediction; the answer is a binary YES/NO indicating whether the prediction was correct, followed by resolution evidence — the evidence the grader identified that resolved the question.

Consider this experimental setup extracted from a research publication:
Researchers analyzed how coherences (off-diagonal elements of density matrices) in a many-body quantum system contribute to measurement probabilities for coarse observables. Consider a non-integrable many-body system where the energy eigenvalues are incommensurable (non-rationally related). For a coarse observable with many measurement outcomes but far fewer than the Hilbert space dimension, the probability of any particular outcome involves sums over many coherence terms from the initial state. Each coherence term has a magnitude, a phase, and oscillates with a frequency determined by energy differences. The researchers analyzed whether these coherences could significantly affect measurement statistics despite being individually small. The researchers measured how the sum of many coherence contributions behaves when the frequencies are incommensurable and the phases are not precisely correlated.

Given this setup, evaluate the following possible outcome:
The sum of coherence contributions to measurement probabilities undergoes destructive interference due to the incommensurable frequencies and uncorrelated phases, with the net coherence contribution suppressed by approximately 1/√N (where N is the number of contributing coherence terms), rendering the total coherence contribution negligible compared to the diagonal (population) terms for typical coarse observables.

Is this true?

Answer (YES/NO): YES